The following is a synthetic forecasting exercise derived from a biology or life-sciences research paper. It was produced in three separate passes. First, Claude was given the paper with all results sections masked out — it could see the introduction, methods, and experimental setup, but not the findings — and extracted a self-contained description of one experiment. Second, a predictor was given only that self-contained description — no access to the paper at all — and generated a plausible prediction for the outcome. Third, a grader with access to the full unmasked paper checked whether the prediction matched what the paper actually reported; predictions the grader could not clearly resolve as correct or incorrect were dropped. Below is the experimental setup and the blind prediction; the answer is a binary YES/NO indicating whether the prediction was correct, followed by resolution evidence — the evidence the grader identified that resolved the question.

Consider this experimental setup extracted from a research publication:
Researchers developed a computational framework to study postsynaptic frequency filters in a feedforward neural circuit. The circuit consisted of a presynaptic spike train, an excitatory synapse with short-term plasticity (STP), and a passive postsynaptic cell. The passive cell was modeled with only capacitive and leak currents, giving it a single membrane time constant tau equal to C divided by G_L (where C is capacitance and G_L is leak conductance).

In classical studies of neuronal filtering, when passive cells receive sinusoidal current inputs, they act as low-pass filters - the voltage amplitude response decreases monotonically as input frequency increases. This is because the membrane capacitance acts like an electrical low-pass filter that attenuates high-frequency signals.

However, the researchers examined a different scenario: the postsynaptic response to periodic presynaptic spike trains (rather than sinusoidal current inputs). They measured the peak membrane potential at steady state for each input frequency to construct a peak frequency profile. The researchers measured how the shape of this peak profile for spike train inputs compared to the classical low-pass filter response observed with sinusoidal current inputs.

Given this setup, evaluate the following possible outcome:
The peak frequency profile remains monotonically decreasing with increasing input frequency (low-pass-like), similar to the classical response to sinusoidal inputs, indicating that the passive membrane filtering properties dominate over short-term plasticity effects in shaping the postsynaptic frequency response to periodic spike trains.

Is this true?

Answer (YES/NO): NO